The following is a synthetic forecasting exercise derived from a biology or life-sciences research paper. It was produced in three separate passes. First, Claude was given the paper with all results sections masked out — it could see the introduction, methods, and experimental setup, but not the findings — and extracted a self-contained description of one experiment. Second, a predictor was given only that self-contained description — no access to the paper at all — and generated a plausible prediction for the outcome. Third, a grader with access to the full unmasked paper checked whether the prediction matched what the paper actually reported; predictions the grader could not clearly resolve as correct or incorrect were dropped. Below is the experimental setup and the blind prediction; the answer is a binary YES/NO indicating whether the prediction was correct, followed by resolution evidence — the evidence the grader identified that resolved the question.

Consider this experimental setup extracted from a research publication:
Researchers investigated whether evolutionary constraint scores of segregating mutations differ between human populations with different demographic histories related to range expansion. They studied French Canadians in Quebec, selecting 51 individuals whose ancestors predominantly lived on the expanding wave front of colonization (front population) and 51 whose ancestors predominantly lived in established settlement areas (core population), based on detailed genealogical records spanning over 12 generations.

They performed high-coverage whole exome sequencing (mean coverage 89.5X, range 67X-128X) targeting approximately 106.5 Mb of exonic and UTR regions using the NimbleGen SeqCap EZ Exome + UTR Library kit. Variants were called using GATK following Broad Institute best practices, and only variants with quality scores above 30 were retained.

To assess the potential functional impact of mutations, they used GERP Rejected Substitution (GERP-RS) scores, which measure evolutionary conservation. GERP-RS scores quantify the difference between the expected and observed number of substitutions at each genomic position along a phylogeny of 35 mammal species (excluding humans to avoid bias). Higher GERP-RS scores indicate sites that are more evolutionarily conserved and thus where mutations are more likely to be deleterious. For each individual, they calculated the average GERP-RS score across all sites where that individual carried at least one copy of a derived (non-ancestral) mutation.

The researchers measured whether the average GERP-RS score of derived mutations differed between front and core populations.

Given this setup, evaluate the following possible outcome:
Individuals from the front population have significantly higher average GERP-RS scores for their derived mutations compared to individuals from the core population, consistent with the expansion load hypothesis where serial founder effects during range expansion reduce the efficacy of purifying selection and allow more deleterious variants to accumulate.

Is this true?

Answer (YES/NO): YES